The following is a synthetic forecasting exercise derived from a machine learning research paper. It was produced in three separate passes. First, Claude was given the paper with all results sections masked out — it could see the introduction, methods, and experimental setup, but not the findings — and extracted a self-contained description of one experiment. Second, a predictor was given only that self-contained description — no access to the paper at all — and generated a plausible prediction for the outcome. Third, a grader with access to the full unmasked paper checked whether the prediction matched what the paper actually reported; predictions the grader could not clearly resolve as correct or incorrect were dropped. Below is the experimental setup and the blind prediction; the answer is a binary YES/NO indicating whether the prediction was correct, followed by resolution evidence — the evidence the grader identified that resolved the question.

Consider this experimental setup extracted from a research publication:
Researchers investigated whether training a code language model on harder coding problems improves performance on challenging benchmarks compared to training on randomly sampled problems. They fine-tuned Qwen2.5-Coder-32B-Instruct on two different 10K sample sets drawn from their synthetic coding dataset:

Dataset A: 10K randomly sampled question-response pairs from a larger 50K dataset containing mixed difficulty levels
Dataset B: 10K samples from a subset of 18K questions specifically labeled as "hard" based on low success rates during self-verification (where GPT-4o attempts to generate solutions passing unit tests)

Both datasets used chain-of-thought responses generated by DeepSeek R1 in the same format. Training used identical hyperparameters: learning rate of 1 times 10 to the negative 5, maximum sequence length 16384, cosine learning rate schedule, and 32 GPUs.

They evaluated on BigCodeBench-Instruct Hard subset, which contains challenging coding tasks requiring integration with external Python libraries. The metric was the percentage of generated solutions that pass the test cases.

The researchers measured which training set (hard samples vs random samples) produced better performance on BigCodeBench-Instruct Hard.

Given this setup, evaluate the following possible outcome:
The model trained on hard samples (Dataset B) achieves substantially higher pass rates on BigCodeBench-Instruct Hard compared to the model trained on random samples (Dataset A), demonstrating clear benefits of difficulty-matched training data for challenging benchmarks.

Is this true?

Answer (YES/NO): YES